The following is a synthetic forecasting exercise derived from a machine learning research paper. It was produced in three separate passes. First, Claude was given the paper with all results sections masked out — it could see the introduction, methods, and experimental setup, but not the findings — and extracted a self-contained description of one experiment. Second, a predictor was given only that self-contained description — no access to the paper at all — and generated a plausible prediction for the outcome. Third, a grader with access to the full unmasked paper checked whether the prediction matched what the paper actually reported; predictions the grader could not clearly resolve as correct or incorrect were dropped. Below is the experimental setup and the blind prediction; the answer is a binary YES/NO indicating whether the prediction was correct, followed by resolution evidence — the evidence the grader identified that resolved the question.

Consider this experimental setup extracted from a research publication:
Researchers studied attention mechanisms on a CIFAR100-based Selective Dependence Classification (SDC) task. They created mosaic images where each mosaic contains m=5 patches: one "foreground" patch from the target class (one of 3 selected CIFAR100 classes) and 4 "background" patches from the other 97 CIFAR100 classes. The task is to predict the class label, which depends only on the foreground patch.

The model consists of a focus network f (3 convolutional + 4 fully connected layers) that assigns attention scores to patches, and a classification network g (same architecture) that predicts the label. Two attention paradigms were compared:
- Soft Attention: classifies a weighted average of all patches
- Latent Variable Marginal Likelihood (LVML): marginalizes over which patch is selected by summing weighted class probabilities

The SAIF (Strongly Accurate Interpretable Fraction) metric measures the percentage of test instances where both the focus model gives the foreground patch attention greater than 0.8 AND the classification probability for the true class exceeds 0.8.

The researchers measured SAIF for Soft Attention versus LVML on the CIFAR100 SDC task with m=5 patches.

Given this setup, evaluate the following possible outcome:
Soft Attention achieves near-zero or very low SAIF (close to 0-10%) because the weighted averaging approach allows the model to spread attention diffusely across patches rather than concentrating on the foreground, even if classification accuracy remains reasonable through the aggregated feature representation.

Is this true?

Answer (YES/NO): NO